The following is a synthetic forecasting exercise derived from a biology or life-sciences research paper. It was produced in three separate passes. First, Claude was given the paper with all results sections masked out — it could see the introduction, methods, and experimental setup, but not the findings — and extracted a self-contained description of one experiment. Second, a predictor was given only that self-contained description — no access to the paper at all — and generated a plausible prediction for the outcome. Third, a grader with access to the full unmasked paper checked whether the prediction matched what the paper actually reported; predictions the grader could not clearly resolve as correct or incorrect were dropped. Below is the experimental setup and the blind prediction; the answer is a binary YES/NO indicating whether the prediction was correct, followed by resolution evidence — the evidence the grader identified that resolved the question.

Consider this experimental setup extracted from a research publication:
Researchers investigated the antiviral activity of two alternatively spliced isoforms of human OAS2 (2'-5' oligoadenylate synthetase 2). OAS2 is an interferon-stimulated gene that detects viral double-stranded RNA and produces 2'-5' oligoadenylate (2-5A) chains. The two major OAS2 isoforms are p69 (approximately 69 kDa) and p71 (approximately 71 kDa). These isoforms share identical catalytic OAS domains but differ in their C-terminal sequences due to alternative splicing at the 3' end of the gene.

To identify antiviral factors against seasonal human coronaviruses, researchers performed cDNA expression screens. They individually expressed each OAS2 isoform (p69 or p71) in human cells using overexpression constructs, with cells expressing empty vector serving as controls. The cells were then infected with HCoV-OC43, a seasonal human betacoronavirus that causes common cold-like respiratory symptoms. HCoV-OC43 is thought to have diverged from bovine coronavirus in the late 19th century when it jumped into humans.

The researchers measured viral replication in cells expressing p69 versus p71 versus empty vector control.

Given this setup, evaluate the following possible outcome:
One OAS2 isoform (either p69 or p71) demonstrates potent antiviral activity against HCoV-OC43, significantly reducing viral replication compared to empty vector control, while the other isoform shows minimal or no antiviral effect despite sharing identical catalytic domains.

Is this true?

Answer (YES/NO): YES